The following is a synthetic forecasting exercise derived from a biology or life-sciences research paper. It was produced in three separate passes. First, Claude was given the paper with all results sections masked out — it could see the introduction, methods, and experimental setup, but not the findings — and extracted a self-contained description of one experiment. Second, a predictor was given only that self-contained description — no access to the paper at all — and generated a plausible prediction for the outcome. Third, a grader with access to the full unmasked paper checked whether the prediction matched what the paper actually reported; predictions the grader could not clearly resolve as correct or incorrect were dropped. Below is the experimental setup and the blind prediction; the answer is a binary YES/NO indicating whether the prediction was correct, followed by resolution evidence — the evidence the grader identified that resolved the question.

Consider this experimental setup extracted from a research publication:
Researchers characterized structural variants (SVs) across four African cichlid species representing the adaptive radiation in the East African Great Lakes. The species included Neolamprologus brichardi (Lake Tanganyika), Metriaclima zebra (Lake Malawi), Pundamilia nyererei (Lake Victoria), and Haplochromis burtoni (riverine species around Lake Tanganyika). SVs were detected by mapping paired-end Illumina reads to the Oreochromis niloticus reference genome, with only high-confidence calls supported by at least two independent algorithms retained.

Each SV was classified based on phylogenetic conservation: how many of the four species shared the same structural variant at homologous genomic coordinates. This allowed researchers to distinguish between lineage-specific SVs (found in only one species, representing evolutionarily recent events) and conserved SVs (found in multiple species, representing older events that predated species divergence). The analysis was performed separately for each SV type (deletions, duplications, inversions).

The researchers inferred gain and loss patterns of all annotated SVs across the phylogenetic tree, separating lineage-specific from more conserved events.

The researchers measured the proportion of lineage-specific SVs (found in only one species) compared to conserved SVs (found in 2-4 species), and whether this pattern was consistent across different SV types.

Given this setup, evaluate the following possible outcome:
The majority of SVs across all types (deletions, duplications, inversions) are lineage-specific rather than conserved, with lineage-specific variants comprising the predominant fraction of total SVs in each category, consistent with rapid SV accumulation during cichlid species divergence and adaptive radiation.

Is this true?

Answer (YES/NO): YES